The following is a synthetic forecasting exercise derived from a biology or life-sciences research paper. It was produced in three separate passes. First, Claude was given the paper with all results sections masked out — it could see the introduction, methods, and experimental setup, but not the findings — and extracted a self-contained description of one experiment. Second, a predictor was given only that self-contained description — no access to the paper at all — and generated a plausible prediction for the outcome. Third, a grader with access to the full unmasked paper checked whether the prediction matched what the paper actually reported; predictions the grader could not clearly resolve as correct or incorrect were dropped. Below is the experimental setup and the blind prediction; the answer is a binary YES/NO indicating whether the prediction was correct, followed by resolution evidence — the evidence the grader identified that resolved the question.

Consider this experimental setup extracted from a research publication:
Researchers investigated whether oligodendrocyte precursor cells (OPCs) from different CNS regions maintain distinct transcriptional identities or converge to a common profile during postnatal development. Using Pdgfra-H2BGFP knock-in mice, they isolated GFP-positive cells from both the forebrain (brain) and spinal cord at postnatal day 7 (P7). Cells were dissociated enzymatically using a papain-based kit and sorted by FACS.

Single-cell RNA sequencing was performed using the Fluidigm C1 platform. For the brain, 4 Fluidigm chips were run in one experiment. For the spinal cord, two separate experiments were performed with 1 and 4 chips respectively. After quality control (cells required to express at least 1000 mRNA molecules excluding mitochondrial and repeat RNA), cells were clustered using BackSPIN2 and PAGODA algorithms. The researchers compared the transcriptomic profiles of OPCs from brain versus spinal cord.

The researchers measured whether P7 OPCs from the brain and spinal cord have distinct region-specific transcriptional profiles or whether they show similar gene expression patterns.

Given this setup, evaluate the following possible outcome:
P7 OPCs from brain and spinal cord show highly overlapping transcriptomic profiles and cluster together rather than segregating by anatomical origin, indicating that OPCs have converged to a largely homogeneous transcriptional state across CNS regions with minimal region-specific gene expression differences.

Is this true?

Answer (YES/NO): YES